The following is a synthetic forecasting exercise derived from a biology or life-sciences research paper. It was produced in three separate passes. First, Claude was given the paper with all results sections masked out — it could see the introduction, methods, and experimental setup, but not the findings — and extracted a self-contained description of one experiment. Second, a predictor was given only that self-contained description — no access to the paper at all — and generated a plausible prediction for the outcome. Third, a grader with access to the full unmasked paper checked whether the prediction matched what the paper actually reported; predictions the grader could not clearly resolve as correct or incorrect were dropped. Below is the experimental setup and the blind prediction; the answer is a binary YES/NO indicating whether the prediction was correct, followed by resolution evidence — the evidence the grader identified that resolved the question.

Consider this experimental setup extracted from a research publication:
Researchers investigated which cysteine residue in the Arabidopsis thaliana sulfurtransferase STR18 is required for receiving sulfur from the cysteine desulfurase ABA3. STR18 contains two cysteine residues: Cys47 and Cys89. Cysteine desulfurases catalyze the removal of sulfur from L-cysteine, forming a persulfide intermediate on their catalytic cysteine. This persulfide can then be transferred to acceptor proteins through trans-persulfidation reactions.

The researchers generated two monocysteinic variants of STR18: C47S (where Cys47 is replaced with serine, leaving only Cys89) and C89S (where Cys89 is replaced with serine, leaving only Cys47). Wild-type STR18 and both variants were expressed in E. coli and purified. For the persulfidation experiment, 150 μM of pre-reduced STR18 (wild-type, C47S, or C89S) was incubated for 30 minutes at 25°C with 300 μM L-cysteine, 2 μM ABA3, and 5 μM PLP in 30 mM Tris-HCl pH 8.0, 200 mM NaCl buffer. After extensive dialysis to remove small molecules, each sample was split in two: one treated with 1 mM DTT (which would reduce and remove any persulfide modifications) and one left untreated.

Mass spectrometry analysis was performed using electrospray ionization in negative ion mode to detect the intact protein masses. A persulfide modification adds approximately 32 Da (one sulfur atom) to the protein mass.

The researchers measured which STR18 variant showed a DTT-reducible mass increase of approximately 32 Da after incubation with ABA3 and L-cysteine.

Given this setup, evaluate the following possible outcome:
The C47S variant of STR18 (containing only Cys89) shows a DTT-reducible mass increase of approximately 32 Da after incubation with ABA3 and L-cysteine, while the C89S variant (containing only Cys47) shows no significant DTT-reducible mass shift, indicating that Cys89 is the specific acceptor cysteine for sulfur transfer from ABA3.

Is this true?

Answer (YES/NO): YES